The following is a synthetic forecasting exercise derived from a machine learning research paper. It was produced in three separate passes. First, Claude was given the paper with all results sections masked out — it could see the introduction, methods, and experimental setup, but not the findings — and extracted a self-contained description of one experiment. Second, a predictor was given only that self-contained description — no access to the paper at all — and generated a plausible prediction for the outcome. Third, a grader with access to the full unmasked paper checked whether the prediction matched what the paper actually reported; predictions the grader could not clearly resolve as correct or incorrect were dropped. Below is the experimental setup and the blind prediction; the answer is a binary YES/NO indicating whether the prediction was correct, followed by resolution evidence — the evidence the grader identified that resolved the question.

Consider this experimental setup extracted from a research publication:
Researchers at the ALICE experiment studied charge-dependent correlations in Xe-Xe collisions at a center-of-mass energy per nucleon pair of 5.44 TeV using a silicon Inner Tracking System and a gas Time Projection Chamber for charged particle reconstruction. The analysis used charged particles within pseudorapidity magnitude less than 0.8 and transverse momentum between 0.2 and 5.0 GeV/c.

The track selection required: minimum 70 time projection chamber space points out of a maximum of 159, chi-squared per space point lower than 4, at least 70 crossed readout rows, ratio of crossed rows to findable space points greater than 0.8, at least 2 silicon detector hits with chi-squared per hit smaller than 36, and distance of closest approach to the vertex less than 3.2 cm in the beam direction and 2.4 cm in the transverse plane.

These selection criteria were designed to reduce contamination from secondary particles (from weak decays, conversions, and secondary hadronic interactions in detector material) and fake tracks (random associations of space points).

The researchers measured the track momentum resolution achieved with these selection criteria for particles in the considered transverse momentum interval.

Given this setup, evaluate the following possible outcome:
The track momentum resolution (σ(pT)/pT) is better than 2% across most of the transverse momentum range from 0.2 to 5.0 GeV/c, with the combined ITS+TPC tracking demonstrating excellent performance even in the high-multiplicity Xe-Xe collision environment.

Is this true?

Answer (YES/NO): NO